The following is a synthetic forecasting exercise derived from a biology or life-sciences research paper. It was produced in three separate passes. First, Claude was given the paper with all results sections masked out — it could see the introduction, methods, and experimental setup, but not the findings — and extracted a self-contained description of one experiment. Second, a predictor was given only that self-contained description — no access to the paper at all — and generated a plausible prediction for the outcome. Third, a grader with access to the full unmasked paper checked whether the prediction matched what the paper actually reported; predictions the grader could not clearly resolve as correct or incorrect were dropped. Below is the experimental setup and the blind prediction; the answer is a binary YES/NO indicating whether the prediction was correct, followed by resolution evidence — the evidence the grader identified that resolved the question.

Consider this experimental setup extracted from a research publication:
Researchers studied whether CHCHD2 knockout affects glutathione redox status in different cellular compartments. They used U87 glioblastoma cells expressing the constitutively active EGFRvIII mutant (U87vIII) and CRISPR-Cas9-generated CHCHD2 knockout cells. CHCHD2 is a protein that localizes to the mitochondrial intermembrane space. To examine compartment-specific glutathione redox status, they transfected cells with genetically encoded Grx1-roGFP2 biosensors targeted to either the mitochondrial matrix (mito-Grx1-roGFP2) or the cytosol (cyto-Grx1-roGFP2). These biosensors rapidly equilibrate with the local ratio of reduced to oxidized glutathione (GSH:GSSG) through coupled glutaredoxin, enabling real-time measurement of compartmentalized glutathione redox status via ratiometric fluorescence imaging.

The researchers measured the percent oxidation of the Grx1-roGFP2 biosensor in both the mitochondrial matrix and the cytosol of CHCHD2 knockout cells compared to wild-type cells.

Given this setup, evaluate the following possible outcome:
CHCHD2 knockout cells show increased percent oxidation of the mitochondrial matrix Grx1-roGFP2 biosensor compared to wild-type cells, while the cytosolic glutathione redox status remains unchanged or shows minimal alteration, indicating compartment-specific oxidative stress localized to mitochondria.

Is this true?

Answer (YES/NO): NO